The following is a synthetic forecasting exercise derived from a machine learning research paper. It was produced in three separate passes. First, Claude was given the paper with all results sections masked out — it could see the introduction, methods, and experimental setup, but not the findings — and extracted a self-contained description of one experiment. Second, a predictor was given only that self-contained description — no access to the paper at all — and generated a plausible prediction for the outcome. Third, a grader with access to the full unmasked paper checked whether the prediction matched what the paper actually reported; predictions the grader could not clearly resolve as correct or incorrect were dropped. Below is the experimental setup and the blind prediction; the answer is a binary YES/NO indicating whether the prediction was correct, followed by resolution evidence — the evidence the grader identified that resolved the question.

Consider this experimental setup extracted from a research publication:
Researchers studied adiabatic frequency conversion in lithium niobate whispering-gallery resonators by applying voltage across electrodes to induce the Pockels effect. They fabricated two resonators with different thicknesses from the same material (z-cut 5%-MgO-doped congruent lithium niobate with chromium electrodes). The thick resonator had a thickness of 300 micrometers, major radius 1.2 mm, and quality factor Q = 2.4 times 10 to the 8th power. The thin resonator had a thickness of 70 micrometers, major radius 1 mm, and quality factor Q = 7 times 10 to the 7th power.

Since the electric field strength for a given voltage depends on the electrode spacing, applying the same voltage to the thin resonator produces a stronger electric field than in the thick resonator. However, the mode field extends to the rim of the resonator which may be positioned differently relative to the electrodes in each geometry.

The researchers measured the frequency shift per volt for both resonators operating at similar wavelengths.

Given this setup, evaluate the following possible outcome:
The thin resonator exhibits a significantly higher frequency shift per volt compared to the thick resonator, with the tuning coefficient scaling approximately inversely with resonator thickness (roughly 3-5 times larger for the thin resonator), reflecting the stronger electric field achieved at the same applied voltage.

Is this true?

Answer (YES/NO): YES